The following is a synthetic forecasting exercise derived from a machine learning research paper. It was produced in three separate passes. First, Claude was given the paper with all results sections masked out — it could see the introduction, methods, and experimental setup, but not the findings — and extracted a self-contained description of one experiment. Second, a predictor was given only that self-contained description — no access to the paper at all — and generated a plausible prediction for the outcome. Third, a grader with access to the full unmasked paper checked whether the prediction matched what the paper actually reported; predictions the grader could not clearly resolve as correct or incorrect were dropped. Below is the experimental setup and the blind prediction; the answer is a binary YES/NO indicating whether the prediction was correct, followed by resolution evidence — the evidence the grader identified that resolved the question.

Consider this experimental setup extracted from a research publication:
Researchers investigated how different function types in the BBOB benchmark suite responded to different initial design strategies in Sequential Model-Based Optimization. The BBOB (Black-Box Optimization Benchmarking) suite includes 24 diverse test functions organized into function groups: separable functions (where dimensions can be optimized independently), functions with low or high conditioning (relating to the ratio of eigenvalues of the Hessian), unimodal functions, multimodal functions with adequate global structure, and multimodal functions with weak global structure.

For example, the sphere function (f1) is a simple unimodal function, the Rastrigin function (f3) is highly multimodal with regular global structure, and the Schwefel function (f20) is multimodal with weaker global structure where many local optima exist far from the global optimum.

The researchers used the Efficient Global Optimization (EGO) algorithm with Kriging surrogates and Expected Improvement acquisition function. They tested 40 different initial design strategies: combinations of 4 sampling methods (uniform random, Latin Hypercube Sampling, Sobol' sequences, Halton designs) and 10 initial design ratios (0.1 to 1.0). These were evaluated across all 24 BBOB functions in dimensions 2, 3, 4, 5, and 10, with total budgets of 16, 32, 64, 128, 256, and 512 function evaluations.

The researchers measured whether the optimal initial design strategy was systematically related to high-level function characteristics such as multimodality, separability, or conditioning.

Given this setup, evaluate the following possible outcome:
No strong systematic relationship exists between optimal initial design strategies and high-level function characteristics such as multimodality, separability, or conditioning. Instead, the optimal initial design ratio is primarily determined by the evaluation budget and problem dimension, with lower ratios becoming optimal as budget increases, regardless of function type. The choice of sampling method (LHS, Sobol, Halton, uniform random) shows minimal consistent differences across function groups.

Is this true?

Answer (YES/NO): NO